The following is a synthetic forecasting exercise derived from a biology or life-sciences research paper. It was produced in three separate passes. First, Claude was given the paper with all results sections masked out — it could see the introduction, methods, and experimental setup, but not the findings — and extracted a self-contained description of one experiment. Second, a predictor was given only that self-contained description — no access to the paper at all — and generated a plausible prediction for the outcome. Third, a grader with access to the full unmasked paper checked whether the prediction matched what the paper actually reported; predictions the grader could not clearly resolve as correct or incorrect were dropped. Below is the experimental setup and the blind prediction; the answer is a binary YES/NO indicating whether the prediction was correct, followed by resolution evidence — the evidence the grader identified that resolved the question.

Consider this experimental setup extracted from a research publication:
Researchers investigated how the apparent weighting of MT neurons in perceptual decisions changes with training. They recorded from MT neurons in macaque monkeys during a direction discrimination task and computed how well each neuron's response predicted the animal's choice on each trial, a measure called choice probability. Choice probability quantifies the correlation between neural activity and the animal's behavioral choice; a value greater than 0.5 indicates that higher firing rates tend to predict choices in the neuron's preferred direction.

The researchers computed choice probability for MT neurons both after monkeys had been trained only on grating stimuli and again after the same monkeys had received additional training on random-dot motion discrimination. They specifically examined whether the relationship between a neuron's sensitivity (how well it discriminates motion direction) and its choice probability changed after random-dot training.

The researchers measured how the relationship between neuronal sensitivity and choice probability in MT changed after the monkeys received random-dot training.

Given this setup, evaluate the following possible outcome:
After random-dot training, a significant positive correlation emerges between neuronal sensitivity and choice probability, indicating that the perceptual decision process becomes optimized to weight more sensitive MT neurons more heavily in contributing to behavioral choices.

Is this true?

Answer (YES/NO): YES